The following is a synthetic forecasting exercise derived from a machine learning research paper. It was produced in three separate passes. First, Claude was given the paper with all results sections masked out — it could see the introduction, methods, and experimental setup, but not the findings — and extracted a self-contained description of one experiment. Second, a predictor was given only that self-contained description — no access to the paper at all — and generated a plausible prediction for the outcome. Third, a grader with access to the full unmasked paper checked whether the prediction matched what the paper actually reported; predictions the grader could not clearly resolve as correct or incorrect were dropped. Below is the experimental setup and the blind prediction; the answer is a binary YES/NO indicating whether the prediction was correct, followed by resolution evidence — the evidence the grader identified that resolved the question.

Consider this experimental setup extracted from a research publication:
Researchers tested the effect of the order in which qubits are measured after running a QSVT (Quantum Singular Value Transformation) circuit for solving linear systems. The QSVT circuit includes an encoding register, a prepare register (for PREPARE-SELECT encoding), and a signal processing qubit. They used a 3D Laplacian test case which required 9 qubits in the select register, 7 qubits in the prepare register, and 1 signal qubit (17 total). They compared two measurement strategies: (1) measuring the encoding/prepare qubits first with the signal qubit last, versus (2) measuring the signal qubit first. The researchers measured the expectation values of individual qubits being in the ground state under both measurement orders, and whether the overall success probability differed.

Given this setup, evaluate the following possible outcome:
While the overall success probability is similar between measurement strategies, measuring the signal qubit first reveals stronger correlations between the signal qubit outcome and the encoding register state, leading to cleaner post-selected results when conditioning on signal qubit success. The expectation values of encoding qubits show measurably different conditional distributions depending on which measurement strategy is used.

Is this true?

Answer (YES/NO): YES